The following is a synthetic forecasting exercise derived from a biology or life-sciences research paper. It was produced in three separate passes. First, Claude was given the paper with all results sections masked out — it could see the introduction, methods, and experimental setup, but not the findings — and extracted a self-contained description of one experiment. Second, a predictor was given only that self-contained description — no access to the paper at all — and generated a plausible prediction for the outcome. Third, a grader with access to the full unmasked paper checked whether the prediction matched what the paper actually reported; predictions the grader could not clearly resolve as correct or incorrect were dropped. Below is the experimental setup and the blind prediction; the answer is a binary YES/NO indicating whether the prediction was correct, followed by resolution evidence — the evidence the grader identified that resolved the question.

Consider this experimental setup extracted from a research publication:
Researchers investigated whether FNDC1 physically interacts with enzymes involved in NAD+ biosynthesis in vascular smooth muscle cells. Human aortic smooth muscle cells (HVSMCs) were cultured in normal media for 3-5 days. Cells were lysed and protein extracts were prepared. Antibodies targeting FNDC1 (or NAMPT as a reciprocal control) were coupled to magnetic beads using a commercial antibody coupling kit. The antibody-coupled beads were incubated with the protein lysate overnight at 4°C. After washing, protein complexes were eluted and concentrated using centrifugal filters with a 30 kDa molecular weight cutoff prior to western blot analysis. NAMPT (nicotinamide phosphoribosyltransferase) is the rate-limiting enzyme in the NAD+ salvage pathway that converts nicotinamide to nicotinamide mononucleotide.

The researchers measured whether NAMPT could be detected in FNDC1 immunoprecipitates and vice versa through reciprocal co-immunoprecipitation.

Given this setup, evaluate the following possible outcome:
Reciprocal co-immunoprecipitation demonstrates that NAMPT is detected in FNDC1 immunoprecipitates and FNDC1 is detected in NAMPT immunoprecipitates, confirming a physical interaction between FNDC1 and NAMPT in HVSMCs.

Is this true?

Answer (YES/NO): YES